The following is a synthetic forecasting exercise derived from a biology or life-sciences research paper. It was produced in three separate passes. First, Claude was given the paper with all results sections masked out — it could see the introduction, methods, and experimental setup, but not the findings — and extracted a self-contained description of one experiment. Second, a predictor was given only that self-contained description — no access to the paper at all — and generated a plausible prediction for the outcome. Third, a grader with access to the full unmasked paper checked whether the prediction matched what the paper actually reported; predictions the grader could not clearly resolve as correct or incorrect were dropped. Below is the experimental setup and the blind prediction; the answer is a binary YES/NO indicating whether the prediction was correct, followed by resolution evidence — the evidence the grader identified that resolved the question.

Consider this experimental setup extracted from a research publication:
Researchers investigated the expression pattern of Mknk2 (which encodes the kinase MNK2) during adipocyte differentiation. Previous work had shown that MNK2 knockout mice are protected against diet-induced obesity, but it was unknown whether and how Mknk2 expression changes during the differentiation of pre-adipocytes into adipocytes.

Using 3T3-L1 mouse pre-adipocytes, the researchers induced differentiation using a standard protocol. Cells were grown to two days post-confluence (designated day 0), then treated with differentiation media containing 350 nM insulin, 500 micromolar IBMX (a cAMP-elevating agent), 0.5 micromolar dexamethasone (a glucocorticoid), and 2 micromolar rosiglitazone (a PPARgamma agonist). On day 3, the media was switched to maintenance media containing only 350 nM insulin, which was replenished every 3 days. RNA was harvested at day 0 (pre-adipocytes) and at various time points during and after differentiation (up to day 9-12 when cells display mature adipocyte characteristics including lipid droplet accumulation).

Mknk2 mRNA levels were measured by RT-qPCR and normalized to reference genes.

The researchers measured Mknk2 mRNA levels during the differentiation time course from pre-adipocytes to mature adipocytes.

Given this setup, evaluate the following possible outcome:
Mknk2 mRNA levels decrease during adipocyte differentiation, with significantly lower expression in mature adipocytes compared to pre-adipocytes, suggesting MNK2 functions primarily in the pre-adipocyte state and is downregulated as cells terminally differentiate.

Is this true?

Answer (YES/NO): NO